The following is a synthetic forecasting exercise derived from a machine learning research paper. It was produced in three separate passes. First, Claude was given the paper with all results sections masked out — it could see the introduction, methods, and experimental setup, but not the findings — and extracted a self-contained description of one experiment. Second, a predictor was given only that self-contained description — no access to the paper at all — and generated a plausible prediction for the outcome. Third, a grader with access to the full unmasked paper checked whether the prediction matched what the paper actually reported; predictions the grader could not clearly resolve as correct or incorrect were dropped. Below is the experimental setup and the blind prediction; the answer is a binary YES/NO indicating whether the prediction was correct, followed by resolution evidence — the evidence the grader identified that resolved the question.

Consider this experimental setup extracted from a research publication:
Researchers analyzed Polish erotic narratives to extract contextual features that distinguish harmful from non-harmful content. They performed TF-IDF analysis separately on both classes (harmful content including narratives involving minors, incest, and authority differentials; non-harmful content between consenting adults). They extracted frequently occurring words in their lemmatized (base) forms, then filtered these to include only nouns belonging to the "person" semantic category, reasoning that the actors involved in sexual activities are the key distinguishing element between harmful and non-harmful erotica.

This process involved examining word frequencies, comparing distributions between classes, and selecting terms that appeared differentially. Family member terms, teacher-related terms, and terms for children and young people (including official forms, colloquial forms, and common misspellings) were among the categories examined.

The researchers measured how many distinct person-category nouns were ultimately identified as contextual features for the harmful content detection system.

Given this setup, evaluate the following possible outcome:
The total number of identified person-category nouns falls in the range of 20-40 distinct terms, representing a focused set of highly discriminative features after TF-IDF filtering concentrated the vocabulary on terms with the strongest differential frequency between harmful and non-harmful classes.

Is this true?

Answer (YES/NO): NO